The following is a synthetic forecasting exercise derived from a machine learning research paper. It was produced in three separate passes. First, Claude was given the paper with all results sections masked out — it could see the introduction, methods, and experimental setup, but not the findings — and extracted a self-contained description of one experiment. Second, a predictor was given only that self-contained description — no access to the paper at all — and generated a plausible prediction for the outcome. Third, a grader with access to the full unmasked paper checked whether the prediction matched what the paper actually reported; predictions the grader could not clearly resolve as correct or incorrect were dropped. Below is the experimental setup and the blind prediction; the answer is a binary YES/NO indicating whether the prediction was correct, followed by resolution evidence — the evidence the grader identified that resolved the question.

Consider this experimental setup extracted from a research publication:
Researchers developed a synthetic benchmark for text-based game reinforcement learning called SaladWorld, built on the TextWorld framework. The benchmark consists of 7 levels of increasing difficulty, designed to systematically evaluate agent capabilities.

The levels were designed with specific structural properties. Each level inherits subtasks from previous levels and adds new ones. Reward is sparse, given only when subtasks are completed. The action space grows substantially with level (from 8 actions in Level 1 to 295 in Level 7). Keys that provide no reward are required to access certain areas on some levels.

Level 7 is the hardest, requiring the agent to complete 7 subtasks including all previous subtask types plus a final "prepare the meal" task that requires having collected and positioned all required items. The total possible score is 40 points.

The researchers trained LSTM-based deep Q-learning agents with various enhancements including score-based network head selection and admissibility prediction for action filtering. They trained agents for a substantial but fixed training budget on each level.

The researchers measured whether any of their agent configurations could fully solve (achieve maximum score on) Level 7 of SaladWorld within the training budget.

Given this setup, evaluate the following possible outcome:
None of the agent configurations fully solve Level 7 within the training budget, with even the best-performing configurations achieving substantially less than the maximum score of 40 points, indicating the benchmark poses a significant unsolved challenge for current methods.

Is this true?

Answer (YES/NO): YES